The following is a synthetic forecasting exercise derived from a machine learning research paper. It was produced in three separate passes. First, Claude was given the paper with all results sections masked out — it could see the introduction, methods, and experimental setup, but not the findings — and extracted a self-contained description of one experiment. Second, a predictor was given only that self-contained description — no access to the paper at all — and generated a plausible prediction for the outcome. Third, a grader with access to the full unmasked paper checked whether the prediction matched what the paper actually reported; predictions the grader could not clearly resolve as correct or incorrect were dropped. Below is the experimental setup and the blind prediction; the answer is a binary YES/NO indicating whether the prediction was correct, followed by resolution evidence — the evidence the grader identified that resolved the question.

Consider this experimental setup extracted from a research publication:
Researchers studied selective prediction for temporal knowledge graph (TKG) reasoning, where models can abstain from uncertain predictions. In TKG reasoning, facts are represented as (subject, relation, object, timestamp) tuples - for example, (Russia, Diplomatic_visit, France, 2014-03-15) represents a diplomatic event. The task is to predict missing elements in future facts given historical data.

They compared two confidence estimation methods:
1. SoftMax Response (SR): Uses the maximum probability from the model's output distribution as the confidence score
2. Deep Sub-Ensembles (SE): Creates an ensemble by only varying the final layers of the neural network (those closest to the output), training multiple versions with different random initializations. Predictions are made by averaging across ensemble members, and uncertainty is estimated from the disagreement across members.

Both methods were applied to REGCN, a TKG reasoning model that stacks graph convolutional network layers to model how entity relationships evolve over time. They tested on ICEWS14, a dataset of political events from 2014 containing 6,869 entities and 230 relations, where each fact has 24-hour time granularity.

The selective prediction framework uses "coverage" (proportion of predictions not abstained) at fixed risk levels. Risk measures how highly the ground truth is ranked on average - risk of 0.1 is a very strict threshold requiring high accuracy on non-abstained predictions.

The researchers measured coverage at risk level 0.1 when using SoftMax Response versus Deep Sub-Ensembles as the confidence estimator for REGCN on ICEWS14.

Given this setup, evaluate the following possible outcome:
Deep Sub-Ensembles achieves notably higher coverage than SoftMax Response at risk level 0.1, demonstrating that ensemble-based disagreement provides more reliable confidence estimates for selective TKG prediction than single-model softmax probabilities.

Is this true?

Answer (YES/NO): YES